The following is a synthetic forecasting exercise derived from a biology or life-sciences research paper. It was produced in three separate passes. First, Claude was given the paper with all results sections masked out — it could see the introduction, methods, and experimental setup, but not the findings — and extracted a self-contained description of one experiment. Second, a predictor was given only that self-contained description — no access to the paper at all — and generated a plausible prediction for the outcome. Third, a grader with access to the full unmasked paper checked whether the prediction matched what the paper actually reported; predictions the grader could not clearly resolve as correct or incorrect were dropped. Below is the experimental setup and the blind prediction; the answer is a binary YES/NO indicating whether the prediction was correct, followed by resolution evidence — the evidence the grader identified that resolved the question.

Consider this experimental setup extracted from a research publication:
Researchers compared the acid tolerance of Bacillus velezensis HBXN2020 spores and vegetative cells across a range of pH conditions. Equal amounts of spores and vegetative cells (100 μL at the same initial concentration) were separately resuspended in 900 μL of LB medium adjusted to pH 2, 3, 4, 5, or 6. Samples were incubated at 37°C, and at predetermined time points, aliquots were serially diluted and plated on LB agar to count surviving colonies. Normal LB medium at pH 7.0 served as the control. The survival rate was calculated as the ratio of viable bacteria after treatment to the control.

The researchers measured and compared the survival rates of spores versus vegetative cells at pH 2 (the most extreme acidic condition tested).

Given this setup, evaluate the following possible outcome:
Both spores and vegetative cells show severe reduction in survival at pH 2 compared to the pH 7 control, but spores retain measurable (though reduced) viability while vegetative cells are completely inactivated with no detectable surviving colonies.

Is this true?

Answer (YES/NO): NO